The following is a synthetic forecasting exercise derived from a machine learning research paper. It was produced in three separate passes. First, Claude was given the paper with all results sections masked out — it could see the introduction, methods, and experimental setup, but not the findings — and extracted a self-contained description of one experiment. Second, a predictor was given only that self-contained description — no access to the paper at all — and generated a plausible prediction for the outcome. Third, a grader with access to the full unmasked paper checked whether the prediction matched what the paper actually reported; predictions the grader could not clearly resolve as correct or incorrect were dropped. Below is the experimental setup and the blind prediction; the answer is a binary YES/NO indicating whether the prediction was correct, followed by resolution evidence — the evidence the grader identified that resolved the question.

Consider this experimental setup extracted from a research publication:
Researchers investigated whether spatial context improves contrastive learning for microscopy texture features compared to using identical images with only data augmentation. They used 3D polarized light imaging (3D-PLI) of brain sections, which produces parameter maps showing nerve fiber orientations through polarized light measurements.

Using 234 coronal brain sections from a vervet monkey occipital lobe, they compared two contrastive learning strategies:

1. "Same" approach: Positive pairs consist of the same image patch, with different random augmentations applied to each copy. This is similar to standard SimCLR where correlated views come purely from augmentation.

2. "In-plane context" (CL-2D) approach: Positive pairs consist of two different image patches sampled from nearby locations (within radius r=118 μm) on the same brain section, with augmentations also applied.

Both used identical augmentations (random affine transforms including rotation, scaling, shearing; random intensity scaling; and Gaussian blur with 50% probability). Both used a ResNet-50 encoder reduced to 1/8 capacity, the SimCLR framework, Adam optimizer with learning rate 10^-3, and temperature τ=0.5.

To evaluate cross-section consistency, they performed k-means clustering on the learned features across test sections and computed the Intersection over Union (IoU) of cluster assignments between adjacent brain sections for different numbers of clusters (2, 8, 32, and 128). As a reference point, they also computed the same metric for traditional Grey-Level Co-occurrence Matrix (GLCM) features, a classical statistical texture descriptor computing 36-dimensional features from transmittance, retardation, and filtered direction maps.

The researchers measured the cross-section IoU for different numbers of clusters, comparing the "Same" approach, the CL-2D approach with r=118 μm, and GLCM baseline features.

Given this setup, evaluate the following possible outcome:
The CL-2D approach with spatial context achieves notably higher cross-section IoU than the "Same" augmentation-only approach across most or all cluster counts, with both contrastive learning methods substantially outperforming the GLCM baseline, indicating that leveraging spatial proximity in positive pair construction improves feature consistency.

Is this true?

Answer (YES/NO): NO